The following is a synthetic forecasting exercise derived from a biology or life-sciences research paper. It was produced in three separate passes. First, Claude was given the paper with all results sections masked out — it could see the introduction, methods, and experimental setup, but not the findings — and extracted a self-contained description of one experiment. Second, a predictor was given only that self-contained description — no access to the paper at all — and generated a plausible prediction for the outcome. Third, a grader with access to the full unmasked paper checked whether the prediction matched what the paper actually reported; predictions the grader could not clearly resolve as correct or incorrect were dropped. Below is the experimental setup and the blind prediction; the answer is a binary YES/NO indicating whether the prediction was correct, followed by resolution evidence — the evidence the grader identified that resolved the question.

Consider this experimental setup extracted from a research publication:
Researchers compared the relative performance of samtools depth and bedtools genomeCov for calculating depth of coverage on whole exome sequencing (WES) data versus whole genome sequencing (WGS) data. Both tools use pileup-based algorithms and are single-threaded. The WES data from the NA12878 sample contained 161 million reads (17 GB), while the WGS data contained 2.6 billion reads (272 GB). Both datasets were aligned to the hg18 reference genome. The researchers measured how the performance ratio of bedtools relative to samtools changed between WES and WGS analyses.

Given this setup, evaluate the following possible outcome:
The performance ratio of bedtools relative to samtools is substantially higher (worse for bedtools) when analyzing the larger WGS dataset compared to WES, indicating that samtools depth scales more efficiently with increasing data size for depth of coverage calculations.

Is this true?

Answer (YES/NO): YES